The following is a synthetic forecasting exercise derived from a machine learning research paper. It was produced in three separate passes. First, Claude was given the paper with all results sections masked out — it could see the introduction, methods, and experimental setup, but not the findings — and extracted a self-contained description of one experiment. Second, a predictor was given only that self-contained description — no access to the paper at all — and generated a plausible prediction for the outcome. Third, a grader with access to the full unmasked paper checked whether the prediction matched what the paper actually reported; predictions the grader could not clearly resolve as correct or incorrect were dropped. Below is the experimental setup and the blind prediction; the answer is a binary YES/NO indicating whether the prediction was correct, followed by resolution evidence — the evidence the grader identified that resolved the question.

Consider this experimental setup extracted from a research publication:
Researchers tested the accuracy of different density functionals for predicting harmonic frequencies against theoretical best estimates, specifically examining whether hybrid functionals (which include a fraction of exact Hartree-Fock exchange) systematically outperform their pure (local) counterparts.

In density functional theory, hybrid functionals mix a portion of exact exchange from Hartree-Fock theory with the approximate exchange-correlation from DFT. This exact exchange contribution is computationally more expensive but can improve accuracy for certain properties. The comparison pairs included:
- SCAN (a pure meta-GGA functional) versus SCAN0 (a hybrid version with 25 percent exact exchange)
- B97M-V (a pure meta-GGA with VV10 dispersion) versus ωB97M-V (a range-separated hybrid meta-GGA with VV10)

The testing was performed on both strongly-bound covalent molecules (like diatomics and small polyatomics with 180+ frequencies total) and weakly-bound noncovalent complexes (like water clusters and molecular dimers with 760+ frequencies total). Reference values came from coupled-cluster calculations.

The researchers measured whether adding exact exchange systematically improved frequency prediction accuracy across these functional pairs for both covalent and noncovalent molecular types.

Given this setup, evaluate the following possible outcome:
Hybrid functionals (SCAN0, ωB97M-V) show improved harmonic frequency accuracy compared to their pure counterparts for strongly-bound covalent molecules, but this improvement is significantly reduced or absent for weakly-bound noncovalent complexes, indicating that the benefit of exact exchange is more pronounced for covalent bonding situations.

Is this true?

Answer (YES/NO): NO